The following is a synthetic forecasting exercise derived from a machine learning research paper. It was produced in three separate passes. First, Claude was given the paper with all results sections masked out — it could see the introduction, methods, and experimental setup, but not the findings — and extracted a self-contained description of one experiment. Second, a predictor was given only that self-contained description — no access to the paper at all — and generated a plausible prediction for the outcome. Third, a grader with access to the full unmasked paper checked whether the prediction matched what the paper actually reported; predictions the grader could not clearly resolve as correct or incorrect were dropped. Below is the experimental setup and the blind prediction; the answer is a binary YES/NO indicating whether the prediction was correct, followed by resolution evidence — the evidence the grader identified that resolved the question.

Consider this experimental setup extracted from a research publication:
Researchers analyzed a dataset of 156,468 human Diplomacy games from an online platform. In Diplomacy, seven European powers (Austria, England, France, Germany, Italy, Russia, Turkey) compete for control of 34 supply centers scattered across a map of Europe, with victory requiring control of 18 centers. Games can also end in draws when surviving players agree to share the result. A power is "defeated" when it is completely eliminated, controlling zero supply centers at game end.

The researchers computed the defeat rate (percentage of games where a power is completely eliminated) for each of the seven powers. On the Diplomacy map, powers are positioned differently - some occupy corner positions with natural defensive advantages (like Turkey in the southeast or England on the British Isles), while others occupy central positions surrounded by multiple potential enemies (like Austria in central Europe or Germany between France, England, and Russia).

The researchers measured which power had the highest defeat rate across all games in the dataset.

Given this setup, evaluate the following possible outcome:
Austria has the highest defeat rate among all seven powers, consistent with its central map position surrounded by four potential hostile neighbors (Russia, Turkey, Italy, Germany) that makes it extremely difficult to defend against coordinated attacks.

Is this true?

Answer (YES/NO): YES